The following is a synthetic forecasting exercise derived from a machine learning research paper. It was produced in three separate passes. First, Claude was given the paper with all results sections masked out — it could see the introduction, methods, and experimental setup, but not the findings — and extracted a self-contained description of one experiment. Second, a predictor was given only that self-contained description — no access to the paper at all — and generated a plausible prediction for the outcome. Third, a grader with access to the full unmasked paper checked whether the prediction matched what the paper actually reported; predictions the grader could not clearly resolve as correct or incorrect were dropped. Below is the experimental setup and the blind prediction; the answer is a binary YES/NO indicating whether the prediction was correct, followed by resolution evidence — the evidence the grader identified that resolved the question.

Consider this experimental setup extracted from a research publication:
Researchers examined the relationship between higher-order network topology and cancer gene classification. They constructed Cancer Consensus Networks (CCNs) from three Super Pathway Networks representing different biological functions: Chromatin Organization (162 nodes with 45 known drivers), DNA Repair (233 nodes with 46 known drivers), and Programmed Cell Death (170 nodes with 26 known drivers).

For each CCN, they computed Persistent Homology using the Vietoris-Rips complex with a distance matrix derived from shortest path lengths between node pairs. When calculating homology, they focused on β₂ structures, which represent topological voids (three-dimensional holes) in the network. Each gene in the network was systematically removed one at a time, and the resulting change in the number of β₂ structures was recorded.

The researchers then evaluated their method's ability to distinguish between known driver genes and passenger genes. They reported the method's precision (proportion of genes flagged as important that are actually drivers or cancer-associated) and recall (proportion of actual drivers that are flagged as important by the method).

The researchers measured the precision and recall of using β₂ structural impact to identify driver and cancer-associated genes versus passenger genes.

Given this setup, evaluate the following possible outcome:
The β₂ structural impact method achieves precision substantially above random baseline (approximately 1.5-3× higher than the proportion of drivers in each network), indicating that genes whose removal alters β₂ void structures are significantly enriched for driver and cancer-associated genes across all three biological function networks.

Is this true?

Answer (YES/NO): NO